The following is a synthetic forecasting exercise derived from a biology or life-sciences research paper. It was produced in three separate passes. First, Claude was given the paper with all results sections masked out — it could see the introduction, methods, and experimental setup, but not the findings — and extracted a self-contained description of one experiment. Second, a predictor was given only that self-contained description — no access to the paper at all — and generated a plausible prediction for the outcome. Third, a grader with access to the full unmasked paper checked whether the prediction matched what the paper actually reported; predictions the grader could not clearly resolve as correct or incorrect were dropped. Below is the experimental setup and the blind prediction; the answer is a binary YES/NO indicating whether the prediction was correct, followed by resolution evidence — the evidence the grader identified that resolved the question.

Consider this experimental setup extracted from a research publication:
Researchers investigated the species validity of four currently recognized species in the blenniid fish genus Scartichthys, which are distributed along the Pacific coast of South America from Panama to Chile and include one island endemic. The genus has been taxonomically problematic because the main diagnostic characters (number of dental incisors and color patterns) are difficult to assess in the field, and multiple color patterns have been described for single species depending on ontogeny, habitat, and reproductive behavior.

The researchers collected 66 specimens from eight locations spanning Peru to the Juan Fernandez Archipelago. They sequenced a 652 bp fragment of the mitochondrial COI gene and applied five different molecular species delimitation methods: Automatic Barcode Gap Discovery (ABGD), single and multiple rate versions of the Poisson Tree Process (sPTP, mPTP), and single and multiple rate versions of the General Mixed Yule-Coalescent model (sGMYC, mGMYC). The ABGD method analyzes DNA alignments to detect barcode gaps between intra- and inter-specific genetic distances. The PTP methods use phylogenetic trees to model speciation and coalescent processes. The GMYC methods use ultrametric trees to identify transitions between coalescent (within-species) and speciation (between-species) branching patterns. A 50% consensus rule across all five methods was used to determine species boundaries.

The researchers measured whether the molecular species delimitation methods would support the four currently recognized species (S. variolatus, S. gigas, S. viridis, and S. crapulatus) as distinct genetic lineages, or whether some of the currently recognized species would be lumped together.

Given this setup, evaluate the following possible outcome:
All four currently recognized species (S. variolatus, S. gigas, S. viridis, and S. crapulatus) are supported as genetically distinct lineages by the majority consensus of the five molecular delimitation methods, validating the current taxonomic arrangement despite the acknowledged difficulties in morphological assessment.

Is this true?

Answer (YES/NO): NO